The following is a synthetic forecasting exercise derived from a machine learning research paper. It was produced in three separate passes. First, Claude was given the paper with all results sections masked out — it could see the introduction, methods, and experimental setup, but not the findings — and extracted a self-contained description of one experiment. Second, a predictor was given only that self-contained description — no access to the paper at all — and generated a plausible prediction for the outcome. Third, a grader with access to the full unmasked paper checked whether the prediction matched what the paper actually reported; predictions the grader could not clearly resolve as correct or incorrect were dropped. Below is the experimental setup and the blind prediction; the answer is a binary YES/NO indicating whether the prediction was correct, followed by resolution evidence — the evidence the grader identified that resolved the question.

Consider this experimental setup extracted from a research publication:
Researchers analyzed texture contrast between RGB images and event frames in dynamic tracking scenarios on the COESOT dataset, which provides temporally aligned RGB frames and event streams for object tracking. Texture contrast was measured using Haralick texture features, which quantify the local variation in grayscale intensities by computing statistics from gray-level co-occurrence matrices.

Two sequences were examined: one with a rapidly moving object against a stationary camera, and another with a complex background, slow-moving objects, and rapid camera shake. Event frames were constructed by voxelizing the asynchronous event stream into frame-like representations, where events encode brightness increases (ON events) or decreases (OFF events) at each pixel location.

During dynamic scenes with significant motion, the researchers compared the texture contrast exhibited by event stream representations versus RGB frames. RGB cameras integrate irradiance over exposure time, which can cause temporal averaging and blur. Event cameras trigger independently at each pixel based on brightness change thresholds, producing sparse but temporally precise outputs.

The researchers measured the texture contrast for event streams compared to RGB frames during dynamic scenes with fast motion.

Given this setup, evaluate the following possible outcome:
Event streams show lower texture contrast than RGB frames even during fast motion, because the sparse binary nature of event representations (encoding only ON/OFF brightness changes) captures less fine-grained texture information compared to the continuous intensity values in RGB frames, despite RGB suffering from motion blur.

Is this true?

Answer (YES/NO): NO